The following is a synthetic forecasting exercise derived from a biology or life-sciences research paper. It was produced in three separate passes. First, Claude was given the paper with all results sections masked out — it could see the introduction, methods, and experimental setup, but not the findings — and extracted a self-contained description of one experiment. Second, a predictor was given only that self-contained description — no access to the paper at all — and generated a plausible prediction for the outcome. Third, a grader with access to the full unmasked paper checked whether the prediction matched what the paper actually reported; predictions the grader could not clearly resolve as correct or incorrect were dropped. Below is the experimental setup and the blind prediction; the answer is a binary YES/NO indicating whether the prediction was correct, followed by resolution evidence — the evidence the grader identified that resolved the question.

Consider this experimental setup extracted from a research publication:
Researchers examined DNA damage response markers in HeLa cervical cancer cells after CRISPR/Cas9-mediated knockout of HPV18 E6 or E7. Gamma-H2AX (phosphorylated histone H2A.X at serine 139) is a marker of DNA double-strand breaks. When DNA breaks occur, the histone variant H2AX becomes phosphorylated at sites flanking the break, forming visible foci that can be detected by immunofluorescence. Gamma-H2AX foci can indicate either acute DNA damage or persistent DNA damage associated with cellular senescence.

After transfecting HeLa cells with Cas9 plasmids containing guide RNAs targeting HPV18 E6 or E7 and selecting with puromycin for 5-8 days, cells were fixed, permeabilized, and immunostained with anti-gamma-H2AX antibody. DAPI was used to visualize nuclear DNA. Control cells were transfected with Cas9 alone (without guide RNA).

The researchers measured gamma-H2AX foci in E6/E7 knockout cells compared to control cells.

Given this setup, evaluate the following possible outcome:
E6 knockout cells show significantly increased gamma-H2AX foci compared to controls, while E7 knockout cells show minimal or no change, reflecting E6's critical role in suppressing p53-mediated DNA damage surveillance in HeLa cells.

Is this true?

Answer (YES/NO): NO